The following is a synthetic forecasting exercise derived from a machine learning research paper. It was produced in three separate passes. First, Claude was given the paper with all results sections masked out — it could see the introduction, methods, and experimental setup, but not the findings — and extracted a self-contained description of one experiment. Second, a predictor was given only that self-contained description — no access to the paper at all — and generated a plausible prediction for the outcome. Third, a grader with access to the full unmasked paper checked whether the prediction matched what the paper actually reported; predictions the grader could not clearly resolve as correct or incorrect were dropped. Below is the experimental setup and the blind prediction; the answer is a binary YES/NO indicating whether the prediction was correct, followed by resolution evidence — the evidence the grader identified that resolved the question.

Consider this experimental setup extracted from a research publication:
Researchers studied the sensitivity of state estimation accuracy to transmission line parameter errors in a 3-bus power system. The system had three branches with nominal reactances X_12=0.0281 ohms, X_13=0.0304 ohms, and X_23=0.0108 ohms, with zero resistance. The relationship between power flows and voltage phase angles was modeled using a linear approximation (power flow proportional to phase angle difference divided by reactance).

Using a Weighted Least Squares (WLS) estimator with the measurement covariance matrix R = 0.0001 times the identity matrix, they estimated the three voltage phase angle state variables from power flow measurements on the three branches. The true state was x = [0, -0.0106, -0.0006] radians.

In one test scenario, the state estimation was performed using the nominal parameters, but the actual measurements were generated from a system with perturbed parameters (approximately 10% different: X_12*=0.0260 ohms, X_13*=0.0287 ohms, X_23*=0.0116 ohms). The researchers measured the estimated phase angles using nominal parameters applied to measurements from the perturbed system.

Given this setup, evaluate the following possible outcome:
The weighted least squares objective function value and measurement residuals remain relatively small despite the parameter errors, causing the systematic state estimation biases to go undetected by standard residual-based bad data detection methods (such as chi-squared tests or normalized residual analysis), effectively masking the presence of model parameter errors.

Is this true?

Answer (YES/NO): NO